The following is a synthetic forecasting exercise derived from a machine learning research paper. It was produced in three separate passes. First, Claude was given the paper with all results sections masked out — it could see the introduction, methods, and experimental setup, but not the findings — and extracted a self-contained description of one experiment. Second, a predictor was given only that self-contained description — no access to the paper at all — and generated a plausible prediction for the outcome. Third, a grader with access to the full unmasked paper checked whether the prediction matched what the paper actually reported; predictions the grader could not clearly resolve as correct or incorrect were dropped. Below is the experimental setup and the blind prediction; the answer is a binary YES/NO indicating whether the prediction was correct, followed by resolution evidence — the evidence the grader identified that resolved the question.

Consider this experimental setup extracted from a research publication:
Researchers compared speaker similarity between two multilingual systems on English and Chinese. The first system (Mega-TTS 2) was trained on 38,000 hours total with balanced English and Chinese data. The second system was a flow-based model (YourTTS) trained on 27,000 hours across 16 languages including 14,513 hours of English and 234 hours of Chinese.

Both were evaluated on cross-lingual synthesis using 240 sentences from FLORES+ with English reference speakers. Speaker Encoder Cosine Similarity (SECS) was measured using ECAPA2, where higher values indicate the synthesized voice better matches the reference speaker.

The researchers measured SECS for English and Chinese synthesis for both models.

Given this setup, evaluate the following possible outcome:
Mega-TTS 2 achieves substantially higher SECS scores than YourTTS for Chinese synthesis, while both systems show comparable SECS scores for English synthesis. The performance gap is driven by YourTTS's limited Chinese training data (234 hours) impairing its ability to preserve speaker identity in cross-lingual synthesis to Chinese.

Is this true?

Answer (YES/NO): NO